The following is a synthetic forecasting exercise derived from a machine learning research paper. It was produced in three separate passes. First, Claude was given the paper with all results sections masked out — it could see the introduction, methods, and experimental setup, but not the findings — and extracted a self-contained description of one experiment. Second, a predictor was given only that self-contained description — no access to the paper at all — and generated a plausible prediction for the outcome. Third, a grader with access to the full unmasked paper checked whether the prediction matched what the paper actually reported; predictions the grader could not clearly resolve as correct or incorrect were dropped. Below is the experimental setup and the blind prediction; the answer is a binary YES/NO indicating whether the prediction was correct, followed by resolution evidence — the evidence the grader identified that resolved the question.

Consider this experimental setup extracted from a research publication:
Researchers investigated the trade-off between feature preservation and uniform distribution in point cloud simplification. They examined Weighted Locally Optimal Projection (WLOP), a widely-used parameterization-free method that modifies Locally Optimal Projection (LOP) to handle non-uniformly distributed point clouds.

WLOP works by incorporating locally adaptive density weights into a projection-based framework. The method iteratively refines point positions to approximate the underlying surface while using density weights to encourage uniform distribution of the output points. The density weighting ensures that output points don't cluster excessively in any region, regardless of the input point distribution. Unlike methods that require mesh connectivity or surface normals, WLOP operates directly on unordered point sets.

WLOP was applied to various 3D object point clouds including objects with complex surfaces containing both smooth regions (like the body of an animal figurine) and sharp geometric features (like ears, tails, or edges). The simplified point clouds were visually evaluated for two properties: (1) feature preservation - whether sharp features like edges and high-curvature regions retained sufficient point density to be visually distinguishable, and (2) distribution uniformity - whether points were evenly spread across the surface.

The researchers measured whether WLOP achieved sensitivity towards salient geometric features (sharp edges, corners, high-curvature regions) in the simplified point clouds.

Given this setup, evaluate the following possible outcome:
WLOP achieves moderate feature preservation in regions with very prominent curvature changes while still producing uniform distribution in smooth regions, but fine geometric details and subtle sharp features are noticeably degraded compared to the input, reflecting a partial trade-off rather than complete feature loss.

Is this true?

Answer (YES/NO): NO